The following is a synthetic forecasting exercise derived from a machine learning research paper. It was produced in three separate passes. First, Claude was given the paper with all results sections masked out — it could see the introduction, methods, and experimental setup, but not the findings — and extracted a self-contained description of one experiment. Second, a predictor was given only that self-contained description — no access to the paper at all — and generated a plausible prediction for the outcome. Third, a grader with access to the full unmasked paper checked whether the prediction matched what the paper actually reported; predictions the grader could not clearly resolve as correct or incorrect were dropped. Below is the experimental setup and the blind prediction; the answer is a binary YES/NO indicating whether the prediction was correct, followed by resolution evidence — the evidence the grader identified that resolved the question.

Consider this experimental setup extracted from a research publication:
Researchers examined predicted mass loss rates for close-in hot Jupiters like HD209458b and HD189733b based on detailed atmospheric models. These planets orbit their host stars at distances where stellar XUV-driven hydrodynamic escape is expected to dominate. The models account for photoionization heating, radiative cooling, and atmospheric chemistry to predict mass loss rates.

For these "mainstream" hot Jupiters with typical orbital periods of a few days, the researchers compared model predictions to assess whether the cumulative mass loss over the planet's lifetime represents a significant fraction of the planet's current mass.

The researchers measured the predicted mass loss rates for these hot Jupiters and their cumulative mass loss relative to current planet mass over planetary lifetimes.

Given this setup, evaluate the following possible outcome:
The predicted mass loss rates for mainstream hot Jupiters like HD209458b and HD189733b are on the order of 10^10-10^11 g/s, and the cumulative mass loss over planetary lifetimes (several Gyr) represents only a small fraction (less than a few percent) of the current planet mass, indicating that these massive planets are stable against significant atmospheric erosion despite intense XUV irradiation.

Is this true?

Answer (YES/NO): YES